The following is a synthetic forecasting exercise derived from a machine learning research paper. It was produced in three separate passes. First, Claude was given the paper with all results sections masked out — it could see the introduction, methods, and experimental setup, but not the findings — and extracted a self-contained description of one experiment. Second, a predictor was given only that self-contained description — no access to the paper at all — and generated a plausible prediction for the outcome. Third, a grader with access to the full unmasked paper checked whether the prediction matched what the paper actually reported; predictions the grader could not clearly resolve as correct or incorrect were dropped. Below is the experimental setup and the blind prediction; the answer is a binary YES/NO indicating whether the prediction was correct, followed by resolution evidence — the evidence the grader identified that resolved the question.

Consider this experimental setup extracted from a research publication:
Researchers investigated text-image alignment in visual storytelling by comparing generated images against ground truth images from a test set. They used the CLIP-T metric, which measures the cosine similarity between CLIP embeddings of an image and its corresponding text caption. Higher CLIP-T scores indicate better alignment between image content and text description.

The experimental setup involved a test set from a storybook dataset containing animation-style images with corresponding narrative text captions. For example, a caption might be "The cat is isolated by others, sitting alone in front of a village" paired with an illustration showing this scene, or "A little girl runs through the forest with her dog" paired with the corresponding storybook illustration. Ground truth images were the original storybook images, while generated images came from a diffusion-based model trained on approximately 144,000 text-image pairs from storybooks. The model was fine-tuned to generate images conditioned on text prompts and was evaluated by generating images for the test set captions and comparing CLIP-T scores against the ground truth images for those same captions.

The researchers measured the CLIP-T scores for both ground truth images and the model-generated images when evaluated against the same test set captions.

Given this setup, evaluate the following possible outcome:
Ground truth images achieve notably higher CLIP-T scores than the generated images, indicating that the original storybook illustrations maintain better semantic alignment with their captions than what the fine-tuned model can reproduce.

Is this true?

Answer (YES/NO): NO